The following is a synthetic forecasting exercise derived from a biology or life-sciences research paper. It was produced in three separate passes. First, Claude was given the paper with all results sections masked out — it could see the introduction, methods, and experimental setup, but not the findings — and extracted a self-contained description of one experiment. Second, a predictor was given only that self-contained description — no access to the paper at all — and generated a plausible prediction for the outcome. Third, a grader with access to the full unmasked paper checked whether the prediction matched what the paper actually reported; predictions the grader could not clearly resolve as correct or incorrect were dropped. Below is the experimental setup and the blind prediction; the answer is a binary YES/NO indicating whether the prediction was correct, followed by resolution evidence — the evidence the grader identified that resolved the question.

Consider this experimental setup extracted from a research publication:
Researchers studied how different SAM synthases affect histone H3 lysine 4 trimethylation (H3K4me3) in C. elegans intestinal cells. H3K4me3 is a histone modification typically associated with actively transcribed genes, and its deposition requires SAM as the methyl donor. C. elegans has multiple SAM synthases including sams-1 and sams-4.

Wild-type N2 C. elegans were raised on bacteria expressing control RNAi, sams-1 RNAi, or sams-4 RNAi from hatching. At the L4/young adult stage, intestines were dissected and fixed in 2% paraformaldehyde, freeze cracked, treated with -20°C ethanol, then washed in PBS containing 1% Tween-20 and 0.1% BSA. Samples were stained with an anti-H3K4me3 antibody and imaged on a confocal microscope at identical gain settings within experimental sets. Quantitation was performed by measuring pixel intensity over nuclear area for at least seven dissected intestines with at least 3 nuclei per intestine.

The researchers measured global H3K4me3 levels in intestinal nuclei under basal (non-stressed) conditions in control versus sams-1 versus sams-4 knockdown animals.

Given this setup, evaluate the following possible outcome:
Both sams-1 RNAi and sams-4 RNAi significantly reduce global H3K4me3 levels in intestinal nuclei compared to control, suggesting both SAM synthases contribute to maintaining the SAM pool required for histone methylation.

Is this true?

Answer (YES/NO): YES